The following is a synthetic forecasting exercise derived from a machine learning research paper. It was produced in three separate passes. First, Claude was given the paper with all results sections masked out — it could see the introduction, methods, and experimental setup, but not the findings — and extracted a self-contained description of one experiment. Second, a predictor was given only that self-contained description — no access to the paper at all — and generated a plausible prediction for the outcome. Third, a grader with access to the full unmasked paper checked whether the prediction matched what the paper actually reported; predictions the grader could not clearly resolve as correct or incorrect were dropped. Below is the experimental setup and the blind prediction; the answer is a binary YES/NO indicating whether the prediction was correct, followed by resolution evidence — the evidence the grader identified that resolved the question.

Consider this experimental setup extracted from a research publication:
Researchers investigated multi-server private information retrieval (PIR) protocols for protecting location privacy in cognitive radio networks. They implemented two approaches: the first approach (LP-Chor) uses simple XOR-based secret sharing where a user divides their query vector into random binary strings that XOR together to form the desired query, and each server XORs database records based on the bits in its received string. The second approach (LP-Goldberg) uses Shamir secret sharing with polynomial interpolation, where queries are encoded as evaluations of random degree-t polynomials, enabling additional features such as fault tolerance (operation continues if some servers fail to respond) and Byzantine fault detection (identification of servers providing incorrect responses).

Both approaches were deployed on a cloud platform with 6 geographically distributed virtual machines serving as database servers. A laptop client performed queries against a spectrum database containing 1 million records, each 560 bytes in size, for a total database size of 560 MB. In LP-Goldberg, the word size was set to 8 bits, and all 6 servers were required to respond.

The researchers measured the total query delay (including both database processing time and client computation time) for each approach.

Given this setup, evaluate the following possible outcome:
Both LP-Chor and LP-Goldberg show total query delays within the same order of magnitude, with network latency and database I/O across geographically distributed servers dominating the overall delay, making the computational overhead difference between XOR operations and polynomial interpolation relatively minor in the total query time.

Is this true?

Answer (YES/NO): NO